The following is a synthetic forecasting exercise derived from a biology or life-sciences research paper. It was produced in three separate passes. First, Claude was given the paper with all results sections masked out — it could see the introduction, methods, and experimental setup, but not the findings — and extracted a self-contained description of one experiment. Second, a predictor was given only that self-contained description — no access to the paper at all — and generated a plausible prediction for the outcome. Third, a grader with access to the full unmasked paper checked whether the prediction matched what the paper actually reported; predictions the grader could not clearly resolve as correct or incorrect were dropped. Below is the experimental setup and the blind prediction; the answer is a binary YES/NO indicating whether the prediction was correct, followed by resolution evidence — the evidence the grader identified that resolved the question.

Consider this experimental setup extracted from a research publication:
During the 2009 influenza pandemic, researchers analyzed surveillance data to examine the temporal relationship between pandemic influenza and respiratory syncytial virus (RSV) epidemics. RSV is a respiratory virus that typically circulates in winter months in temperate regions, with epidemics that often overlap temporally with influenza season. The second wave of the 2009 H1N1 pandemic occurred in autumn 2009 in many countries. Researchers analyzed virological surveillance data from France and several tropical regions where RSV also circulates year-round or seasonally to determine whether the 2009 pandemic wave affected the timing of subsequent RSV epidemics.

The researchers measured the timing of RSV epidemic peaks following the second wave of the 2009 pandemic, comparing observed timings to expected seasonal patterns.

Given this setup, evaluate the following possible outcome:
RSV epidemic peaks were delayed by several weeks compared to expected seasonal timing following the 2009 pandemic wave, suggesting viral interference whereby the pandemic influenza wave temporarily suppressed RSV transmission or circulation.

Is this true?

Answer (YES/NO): YES